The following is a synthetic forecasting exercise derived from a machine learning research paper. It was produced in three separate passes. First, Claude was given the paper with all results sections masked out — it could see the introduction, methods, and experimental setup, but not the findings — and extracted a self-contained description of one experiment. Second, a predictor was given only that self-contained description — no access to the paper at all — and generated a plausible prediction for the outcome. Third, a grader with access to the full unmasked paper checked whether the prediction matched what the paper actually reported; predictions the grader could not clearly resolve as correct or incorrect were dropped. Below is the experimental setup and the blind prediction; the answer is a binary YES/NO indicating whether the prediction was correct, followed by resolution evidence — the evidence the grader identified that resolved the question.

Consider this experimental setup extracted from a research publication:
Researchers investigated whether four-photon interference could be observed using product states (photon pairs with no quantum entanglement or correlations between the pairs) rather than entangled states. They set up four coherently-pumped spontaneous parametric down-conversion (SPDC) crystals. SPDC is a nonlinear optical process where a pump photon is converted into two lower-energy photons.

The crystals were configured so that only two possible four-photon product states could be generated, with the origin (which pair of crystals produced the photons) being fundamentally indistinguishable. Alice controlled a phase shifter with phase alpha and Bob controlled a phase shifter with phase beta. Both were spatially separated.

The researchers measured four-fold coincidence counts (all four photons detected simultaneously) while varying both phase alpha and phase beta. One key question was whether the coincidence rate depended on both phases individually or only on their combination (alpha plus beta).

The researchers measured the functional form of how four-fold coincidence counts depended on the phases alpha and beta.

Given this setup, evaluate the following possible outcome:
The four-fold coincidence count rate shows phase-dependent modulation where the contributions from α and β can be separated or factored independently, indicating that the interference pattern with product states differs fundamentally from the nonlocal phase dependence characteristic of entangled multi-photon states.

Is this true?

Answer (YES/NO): NO